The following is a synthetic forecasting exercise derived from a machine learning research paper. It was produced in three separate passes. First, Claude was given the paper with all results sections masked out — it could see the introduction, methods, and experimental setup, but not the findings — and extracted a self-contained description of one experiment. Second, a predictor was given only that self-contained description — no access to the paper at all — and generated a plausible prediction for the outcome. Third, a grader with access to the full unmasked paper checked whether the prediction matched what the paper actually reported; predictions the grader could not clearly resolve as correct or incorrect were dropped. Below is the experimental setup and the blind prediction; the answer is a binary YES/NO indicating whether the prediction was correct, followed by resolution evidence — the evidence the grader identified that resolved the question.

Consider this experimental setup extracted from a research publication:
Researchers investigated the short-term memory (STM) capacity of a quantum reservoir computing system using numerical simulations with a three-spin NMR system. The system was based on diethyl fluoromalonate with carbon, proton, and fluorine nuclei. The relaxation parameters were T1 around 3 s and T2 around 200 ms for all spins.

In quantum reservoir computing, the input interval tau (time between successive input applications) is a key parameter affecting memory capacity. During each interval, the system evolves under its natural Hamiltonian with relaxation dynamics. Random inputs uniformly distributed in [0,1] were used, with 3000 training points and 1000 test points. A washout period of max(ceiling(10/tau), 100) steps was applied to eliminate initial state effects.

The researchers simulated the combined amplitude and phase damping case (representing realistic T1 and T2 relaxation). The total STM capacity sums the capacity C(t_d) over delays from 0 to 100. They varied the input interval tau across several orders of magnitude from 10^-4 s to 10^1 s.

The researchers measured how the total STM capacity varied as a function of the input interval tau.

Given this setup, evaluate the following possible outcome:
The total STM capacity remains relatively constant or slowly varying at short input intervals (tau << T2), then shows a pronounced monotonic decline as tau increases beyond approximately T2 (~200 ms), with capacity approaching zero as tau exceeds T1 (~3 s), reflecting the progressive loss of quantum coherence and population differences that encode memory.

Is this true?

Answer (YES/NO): NO